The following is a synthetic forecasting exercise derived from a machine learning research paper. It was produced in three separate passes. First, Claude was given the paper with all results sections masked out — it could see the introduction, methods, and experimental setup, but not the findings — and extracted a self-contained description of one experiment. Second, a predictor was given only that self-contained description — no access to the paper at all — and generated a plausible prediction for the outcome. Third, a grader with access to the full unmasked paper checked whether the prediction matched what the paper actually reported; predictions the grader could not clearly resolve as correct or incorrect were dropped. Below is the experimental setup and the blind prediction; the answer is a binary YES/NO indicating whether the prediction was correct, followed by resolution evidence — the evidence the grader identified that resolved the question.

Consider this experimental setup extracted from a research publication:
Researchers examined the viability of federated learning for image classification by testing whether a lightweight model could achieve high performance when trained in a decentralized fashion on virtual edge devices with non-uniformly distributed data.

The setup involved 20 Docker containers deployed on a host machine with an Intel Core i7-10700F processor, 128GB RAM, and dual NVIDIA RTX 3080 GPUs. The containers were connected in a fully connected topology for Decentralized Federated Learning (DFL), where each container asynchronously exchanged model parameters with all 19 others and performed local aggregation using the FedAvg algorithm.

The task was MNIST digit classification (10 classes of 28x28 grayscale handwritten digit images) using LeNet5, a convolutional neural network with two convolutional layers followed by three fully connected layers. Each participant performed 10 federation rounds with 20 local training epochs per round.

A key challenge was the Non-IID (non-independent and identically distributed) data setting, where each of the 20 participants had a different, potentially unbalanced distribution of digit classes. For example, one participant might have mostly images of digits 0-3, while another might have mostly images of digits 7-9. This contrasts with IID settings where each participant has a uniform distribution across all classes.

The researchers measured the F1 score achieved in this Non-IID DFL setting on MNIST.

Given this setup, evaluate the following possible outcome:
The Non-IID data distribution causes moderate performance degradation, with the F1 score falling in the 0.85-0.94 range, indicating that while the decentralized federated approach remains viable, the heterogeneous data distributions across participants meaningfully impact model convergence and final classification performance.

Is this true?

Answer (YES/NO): NO